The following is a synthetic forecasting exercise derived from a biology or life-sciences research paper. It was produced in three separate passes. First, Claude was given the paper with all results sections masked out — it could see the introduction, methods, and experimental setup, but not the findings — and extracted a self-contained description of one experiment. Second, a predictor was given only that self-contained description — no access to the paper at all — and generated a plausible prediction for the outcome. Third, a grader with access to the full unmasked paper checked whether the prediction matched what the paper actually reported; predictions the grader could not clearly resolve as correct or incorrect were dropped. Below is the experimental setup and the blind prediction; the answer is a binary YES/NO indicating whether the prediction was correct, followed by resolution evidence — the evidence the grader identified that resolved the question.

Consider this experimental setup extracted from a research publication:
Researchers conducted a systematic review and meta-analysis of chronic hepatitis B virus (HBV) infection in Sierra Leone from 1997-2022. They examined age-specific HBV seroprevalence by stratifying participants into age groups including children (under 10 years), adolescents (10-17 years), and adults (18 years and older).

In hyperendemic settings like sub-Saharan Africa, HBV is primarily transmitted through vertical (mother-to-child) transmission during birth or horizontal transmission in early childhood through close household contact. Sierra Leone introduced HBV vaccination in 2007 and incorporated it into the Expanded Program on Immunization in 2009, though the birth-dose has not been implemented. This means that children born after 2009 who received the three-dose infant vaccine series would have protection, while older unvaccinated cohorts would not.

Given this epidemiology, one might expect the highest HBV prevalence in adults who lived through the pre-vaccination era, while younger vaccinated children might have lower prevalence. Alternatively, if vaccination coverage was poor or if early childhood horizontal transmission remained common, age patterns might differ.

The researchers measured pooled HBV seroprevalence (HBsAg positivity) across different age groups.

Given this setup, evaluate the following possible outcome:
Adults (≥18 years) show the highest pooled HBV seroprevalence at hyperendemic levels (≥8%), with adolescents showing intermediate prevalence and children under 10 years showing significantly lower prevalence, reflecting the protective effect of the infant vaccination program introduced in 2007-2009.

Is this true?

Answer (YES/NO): NO